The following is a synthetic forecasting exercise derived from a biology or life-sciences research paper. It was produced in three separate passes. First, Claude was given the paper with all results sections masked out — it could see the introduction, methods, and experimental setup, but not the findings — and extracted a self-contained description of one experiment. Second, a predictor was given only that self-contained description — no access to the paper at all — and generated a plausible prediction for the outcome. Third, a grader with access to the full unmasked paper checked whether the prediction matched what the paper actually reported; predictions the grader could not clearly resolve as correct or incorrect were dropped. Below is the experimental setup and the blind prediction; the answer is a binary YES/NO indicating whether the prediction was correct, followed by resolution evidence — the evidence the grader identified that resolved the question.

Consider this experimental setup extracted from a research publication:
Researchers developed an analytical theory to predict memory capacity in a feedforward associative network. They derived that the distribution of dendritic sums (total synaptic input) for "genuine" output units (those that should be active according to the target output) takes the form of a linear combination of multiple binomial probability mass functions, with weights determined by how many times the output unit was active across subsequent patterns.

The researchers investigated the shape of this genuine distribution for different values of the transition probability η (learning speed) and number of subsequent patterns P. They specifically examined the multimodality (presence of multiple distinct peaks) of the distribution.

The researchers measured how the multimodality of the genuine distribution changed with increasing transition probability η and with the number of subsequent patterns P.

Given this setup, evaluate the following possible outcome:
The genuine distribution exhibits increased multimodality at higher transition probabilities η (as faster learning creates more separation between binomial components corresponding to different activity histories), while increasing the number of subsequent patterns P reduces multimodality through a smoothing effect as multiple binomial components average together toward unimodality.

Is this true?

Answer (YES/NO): YES